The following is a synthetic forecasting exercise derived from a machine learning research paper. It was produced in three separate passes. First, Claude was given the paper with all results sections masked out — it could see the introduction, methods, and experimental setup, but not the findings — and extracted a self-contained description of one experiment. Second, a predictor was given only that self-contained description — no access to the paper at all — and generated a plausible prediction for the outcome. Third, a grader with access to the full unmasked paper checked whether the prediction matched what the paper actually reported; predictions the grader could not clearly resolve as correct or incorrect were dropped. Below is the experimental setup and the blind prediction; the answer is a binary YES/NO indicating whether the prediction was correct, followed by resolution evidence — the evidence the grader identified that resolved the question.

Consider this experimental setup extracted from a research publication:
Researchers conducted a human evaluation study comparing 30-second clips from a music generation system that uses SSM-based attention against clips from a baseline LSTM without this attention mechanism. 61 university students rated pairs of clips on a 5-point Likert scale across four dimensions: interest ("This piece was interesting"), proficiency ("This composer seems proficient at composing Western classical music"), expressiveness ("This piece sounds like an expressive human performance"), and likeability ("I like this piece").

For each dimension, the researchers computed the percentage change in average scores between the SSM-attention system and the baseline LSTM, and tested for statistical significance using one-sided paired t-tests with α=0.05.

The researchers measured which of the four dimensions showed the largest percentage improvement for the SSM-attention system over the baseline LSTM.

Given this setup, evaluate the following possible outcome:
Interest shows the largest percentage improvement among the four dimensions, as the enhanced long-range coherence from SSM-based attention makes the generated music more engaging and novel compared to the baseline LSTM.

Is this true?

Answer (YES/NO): NO